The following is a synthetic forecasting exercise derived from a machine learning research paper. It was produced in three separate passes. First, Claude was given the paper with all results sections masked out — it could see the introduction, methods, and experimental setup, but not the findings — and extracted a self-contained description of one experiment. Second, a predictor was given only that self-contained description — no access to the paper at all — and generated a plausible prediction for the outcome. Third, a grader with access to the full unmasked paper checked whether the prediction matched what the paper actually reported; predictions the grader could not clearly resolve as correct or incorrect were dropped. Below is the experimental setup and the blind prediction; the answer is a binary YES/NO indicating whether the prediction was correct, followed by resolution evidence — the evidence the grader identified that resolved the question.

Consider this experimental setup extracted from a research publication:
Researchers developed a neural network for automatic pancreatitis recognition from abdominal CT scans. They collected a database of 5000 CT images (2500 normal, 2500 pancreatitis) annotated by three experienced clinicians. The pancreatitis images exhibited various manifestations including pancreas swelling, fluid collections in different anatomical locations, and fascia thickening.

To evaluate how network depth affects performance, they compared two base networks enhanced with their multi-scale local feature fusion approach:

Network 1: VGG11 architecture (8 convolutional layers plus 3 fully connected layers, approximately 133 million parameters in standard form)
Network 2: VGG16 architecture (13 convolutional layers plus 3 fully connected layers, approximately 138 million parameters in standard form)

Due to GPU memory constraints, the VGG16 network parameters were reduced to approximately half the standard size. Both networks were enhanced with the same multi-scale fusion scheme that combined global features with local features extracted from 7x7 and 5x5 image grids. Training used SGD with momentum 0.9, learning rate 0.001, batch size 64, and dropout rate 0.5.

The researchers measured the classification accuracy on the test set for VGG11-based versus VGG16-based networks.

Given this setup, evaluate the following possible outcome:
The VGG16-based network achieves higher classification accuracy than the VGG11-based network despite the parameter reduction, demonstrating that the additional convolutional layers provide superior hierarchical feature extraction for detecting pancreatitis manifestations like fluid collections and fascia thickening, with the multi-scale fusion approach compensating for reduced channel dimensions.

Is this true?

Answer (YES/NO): YES